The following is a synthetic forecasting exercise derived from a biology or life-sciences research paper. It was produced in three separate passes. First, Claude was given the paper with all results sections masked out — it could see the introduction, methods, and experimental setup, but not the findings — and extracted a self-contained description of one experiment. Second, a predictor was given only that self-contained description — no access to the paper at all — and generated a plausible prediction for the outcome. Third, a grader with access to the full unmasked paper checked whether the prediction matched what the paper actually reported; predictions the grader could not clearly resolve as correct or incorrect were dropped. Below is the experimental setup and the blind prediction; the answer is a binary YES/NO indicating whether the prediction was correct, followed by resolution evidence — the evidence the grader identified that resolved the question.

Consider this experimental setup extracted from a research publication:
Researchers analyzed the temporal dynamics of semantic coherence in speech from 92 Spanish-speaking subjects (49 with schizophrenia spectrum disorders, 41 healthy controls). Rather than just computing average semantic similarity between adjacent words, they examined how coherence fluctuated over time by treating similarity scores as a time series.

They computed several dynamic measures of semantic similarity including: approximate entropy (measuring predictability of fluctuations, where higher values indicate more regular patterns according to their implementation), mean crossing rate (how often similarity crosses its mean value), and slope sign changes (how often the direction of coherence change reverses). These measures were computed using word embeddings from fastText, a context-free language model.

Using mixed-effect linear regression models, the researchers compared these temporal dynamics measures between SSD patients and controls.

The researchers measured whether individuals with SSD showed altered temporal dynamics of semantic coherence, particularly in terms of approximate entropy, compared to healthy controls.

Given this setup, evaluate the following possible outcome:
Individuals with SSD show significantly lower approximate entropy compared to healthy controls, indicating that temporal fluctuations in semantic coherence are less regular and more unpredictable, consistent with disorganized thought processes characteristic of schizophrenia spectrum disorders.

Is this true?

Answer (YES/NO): NO